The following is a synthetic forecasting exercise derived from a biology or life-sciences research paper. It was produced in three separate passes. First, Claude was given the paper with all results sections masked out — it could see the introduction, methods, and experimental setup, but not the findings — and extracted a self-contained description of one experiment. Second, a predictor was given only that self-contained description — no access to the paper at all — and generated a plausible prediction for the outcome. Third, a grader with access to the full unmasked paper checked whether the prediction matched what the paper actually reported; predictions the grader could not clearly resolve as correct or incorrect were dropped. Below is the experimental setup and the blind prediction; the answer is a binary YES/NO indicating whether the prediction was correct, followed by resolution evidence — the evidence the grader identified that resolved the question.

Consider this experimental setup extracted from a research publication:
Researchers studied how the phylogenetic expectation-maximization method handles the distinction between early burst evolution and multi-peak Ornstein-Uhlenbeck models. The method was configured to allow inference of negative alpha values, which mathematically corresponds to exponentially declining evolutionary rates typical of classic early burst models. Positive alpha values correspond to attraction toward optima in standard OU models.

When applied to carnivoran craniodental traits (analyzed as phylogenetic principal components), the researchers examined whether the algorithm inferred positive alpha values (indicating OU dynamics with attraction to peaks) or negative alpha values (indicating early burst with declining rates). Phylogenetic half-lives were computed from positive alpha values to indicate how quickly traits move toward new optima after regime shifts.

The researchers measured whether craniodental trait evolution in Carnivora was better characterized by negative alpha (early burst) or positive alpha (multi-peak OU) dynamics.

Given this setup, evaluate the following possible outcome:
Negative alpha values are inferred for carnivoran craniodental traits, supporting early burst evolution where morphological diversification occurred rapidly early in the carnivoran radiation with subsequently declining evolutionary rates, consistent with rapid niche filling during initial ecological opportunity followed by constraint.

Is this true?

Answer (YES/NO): NO